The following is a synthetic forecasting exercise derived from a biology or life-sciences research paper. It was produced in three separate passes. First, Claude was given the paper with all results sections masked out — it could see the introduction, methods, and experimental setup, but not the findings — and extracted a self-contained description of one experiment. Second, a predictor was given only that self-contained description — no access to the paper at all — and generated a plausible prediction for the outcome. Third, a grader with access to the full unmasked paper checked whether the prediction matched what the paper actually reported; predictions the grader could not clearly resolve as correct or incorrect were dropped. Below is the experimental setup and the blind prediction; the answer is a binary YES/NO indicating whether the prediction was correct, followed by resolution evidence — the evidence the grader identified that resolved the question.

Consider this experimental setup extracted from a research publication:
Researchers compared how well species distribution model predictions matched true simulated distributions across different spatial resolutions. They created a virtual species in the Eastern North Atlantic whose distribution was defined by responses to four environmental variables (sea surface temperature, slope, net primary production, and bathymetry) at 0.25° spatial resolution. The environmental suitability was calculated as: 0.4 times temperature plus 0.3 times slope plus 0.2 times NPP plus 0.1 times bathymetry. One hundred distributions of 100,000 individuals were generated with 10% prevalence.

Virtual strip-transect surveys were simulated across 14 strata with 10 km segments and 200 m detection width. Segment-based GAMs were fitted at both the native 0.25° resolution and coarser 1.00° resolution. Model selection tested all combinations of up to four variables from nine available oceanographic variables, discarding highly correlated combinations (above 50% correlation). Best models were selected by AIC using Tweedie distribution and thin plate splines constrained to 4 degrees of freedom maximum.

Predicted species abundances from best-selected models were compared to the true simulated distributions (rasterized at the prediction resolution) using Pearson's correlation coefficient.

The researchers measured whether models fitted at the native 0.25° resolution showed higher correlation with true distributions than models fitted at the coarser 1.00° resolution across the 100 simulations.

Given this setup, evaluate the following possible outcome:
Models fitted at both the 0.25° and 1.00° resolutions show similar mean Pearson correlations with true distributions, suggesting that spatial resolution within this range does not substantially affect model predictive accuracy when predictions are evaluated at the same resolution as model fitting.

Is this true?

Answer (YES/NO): YES